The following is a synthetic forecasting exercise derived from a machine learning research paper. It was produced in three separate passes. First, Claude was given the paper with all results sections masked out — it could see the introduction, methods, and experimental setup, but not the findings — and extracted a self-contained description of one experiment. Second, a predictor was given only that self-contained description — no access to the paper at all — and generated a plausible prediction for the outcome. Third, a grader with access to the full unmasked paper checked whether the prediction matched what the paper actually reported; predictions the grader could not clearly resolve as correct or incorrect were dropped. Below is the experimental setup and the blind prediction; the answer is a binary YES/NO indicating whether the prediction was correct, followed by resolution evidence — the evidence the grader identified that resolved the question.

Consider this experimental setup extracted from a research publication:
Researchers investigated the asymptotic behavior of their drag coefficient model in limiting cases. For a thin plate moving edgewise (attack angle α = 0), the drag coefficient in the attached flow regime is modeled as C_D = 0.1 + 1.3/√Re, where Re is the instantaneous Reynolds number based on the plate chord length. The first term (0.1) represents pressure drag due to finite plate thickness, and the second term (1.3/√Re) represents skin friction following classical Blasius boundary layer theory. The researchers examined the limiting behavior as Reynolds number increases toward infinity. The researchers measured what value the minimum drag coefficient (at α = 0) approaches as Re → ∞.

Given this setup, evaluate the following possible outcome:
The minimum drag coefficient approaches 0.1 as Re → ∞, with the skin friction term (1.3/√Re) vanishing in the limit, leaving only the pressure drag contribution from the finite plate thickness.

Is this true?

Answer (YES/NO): YES